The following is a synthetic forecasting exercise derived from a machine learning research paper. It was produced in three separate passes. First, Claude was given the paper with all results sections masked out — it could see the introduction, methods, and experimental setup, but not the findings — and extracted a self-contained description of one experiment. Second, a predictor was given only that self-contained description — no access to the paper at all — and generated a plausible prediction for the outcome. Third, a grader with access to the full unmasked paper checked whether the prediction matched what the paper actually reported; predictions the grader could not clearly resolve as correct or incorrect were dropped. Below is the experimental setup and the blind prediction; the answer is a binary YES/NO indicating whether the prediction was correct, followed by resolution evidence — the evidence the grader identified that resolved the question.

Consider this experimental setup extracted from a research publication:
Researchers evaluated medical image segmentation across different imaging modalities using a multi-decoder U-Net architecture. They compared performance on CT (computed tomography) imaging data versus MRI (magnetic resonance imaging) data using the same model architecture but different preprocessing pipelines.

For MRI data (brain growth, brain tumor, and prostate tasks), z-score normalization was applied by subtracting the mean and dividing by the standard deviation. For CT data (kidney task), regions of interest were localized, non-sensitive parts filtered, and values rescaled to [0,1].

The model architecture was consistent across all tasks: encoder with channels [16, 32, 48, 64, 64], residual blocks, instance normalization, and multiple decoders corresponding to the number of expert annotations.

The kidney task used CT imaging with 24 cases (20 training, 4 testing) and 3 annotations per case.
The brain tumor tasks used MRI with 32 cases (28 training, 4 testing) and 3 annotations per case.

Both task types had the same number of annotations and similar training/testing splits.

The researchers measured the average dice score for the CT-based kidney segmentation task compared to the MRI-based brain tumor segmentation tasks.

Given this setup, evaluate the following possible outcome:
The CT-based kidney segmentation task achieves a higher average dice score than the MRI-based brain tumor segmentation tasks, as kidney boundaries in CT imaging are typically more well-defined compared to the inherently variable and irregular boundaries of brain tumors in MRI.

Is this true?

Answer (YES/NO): NO